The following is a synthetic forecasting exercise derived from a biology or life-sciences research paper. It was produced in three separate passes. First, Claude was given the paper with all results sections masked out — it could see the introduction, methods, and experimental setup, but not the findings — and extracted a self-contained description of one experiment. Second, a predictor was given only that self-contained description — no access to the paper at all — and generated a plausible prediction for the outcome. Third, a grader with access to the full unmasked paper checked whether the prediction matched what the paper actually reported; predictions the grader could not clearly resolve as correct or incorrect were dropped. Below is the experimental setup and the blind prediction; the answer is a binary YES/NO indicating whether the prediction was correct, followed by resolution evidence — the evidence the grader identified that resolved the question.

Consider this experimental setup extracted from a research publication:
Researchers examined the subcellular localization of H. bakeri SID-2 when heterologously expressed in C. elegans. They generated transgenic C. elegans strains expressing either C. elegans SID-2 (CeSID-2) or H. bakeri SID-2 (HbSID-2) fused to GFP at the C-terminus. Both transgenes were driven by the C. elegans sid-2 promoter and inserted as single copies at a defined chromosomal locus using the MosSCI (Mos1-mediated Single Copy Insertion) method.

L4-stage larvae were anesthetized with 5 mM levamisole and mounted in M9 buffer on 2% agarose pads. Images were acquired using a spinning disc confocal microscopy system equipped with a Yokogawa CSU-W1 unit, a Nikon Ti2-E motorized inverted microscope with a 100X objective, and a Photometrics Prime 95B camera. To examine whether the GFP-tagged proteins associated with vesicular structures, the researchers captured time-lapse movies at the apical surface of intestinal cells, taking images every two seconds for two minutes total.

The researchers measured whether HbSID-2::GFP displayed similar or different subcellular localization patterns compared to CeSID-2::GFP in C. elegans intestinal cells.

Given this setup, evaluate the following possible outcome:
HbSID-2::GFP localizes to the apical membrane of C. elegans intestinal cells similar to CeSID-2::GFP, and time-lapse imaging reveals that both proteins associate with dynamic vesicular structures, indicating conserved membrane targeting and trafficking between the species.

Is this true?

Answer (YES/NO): YES